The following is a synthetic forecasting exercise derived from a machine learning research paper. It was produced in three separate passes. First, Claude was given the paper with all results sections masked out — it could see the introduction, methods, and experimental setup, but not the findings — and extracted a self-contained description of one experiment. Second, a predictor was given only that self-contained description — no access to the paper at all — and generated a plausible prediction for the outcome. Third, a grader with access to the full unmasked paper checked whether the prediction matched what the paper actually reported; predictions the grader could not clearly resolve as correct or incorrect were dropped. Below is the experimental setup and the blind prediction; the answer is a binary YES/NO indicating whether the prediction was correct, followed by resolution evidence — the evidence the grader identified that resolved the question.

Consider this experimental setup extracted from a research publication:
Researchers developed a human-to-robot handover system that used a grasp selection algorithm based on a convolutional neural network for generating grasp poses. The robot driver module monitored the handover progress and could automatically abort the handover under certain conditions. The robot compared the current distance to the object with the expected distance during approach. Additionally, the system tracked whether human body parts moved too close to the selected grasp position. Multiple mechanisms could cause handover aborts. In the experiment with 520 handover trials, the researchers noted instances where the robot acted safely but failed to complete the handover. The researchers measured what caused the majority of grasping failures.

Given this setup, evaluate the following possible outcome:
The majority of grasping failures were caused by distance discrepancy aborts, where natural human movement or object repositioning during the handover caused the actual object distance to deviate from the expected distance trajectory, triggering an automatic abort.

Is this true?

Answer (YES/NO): NO